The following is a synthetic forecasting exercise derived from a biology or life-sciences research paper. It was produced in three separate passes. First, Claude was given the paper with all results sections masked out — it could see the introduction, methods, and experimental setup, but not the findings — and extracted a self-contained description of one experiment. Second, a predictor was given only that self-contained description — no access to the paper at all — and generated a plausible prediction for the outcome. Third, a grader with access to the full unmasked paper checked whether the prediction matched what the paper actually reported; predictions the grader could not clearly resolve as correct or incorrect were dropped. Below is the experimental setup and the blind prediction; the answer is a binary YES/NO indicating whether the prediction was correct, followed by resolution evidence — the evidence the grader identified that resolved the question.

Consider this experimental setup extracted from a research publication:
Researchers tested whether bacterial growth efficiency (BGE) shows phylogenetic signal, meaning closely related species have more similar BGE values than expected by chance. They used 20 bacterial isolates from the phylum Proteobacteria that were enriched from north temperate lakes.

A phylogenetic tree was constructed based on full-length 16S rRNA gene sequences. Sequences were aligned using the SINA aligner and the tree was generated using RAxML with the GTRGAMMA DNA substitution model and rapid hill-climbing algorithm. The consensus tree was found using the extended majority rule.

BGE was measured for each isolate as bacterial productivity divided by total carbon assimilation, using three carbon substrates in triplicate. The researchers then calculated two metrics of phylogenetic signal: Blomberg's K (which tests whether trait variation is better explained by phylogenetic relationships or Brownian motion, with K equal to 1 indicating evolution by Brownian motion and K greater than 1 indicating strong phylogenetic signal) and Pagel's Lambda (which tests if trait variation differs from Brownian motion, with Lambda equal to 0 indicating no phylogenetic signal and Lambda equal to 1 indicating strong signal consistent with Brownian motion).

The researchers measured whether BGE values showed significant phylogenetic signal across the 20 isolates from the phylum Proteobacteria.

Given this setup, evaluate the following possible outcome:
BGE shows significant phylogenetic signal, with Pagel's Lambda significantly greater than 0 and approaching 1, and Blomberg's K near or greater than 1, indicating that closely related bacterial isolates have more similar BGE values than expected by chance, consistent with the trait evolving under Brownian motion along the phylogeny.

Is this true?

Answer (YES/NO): NO